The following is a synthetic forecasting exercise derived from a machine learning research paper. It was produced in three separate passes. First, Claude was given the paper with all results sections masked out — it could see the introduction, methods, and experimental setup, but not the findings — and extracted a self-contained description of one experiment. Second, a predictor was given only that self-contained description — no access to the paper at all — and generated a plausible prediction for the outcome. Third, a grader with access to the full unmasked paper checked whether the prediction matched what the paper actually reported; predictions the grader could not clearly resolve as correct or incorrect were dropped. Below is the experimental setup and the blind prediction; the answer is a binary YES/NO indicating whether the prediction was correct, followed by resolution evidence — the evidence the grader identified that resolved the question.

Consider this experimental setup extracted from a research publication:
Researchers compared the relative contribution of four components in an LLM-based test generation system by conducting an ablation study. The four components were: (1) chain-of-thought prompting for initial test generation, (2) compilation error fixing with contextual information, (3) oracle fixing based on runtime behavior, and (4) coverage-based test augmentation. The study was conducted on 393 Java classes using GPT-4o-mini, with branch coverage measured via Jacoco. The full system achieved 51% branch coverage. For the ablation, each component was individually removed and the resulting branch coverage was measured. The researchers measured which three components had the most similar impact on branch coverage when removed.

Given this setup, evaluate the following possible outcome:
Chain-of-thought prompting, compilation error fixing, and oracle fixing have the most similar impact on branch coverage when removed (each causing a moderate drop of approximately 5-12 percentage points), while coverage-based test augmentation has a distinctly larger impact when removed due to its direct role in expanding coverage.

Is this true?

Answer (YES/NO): NO